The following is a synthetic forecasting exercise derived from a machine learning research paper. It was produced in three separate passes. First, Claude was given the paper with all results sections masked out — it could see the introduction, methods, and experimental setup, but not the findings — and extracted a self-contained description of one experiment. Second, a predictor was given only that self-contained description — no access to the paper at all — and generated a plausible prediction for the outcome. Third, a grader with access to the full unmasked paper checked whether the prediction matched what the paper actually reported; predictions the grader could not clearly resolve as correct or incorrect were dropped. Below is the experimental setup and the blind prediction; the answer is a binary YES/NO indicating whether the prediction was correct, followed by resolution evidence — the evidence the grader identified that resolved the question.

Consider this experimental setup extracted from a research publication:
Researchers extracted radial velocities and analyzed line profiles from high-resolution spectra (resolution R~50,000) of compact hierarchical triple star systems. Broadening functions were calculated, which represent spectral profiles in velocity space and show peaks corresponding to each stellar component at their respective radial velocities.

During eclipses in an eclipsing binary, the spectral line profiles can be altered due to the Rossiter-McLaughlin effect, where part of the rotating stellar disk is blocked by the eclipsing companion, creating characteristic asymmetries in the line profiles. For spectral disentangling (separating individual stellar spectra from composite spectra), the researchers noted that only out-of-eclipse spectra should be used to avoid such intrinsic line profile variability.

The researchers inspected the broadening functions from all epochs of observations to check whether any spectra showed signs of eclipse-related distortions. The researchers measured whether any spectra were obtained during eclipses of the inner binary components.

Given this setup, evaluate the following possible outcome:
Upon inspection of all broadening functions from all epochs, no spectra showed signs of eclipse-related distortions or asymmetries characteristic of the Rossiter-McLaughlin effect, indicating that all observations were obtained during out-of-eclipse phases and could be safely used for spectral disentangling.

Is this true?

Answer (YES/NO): YES